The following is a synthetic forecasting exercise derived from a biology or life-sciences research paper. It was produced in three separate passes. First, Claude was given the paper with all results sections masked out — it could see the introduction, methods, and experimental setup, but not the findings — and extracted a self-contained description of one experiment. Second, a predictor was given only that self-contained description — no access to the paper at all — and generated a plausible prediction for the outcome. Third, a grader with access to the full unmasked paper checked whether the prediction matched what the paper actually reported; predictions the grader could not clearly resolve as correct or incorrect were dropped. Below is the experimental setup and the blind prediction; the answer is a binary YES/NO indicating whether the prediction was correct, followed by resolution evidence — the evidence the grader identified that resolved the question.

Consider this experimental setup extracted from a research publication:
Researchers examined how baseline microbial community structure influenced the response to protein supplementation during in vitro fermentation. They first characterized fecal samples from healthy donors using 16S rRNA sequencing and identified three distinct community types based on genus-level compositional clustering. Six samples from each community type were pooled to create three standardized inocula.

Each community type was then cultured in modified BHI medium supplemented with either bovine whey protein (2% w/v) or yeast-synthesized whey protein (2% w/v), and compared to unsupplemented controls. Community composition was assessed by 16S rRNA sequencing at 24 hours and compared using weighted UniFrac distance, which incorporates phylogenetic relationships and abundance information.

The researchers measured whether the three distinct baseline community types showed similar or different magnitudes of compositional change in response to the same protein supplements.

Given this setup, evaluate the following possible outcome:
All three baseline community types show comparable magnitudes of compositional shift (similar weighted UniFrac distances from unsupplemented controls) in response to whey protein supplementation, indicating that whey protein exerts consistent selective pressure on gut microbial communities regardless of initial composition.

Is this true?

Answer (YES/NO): NO